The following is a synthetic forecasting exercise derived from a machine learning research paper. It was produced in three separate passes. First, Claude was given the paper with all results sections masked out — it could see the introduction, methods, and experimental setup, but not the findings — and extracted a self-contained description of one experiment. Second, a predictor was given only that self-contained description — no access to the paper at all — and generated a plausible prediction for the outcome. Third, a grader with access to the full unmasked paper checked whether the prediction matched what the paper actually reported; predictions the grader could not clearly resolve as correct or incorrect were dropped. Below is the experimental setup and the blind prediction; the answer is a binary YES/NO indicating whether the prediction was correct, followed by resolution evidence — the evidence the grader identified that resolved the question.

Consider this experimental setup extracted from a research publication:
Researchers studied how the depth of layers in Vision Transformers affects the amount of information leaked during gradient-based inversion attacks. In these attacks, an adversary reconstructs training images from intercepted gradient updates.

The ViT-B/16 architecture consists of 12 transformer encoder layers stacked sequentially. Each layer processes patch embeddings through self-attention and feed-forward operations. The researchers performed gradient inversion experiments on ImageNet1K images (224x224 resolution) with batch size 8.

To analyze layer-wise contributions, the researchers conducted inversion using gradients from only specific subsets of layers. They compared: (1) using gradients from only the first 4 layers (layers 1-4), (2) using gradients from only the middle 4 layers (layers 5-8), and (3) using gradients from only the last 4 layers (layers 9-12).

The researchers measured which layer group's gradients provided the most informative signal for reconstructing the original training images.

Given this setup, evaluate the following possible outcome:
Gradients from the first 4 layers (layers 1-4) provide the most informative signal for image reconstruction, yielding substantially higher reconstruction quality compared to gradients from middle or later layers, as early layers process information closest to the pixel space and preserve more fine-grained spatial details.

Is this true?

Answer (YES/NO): NO